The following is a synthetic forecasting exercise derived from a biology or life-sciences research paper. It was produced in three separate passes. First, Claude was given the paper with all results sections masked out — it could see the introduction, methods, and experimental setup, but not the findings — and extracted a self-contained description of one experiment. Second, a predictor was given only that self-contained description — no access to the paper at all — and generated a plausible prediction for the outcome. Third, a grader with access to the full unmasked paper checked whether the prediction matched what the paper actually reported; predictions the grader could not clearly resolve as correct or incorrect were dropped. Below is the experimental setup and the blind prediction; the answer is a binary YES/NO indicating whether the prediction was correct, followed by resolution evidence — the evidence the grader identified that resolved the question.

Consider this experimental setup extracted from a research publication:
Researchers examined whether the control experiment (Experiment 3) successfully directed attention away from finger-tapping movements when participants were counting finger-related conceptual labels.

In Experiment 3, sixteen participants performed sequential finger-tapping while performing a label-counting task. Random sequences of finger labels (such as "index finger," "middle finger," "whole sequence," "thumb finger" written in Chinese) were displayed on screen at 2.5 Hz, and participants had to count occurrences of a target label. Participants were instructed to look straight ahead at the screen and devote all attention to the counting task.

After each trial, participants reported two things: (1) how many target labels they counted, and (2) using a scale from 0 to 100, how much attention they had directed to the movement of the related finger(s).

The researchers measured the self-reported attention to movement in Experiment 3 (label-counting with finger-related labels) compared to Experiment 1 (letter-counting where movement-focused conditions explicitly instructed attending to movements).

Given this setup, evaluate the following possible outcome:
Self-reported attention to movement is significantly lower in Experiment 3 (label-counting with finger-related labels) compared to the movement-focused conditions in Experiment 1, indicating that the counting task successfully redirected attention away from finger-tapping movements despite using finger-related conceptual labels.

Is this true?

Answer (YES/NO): YES